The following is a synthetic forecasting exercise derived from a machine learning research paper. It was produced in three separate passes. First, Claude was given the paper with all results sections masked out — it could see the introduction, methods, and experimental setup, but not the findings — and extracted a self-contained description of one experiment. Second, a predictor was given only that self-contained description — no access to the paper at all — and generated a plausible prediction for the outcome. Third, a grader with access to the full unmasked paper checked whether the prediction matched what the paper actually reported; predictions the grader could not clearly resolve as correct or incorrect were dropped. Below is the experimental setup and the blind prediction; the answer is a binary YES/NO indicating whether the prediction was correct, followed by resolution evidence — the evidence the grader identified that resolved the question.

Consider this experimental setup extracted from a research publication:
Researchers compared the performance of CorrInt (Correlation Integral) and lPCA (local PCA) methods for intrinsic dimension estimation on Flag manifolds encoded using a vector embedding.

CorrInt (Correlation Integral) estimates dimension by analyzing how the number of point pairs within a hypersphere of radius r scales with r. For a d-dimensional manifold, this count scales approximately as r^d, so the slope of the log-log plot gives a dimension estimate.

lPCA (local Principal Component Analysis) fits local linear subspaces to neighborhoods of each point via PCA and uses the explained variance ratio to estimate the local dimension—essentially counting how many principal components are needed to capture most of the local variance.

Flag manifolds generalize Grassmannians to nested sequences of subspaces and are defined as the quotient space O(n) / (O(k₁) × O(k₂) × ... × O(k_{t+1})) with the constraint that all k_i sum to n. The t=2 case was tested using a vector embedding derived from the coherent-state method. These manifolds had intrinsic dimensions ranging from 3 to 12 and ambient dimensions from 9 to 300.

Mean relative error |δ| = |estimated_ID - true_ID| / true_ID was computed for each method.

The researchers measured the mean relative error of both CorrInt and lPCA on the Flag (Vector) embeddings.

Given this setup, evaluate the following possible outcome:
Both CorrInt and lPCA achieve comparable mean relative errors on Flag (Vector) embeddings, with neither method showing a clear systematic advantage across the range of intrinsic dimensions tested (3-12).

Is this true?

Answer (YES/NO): NO